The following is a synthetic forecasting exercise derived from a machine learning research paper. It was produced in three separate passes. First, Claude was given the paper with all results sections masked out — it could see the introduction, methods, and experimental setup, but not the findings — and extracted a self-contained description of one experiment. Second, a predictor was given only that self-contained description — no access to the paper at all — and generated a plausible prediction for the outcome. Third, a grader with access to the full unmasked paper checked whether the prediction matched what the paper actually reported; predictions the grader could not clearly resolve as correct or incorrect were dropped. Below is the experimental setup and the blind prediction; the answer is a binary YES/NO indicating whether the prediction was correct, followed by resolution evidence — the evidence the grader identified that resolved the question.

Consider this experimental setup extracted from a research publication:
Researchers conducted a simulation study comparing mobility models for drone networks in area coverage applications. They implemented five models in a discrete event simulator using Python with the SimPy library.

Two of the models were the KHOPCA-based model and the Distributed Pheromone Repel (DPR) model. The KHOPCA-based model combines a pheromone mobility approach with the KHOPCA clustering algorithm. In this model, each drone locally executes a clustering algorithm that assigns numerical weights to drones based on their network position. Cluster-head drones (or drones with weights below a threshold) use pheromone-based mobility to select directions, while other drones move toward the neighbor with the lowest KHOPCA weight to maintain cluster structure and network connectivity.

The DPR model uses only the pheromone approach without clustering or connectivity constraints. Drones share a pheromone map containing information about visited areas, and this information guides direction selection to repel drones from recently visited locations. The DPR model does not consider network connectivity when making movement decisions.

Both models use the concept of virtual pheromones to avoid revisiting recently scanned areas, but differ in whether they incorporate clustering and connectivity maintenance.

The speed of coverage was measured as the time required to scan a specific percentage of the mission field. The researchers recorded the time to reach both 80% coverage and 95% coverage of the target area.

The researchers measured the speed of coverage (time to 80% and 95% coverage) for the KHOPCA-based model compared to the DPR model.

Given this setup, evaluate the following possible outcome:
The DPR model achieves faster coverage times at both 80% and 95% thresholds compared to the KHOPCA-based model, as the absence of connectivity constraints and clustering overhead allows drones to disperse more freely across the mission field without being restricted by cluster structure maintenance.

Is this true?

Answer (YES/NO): YES